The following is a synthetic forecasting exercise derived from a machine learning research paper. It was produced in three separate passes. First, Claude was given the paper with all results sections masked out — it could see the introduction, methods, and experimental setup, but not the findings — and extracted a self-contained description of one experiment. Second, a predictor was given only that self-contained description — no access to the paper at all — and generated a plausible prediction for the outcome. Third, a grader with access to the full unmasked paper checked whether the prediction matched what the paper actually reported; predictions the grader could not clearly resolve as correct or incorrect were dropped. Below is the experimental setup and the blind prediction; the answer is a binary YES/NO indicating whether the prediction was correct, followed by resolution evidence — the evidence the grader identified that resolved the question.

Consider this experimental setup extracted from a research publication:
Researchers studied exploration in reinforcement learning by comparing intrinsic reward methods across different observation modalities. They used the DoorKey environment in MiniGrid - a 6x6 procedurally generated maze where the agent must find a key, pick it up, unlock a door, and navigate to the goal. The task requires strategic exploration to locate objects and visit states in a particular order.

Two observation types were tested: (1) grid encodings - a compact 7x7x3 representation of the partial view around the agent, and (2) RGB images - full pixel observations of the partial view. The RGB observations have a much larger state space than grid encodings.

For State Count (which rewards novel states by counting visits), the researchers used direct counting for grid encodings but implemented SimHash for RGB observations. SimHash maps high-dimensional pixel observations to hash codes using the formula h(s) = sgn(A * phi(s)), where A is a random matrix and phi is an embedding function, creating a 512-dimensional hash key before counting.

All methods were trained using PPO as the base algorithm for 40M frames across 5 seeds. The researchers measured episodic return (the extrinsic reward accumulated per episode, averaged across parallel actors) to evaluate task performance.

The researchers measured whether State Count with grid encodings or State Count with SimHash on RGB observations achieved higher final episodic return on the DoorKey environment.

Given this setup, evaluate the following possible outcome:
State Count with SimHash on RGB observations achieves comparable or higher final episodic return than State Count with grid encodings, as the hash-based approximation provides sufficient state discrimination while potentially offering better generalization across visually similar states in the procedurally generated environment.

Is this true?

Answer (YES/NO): NO